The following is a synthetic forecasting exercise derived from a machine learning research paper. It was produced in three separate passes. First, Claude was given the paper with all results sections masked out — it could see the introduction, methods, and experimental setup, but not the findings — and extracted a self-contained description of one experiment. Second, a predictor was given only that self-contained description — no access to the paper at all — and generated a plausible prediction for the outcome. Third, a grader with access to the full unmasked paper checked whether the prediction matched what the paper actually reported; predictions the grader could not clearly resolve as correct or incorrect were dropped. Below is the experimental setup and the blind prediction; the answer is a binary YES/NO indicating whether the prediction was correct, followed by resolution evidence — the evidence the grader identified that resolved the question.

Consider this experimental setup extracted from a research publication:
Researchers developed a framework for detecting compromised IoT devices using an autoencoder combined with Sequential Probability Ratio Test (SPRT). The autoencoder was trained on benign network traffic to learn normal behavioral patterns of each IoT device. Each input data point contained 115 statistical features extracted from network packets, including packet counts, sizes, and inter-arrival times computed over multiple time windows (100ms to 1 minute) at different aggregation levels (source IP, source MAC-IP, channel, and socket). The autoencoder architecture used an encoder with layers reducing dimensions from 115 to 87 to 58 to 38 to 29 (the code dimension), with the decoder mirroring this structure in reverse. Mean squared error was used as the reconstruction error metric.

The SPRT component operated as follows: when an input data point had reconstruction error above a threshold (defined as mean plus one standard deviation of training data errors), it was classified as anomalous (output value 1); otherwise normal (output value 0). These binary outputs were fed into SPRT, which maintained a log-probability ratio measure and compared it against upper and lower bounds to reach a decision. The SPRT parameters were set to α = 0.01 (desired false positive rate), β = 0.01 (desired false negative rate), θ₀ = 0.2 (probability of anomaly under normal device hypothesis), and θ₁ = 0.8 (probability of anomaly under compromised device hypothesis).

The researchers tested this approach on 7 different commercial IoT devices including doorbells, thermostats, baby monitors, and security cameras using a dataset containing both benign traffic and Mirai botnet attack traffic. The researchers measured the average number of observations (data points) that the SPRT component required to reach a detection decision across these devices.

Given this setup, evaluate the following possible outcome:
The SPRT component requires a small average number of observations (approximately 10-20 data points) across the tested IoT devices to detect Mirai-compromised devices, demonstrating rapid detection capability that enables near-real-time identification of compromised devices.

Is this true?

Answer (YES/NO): NO